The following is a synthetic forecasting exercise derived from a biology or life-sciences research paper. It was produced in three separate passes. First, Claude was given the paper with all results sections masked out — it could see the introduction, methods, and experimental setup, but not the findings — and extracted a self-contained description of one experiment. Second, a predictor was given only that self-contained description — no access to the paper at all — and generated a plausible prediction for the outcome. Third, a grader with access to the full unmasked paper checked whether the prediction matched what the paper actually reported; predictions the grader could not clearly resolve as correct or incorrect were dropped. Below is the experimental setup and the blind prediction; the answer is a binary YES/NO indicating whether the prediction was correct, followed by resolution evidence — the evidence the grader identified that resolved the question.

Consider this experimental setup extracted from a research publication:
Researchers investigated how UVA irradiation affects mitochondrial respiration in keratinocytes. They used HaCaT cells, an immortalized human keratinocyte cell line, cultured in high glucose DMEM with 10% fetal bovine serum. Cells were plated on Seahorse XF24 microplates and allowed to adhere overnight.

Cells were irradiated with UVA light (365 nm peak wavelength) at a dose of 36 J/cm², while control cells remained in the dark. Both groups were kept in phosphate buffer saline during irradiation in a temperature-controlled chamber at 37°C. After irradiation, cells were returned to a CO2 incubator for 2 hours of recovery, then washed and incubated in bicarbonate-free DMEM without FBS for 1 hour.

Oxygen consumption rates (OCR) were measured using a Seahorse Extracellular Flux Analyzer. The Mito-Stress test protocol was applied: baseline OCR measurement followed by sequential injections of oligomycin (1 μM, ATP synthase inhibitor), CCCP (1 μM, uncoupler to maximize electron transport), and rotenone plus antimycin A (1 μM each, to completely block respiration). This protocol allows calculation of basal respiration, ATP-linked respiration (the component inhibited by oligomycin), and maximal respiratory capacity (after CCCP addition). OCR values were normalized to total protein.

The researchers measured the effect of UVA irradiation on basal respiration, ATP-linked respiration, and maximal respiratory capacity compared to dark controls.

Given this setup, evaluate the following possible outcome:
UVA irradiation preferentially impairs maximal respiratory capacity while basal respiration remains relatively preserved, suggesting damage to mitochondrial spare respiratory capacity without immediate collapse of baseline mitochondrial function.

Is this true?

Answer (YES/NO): NO